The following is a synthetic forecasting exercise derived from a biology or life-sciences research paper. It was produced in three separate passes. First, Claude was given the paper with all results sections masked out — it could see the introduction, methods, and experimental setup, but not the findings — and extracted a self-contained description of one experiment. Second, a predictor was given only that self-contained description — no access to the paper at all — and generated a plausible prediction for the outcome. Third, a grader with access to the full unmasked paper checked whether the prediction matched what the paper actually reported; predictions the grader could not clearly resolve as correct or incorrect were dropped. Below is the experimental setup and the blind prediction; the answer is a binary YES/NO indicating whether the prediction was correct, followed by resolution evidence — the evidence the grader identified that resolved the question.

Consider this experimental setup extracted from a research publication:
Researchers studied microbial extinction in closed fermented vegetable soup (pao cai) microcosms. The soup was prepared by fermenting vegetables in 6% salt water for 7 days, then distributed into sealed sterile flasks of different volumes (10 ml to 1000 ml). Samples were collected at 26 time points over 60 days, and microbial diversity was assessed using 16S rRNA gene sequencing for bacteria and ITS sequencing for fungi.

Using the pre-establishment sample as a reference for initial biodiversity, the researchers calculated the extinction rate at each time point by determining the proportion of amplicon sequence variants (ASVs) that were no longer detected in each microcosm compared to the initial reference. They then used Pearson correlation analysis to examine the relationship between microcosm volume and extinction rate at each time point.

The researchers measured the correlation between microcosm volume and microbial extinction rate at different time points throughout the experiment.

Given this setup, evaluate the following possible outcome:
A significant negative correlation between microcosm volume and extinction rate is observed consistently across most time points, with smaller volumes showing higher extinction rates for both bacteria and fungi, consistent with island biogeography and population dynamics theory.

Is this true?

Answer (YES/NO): NO